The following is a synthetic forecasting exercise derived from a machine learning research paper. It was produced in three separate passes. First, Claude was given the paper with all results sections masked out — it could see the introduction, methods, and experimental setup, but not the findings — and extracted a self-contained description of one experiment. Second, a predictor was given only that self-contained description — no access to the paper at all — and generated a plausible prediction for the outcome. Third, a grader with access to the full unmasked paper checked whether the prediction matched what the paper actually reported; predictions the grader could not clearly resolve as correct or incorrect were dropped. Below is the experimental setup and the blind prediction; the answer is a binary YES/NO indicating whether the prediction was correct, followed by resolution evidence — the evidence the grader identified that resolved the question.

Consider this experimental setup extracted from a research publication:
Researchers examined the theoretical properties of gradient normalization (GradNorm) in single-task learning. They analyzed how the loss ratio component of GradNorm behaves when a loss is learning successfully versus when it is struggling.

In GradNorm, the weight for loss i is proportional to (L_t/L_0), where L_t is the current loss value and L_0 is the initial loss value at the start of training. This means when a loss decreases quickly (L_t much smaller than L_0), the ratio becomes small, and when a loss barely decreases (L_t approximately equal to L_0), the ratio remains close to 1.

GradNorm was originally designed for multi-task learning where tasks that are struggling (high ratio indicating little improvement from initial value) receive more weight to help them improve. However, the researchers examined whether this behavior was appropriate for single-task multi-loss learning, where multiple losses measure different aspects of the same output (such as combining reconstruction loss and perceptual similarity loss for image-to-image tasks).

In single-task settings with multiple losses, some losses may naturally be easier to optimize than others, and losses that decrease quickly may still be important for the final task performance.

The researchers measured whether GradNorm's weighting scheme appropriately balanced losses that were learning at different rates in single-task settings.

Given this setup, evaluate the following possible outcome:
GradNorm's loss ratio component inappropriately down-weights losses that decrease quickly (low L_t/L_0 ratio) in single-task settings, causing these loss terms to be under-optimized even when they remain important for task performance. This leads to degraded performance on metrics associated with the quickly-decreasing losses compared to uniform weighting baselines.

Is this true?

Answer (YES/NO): YES